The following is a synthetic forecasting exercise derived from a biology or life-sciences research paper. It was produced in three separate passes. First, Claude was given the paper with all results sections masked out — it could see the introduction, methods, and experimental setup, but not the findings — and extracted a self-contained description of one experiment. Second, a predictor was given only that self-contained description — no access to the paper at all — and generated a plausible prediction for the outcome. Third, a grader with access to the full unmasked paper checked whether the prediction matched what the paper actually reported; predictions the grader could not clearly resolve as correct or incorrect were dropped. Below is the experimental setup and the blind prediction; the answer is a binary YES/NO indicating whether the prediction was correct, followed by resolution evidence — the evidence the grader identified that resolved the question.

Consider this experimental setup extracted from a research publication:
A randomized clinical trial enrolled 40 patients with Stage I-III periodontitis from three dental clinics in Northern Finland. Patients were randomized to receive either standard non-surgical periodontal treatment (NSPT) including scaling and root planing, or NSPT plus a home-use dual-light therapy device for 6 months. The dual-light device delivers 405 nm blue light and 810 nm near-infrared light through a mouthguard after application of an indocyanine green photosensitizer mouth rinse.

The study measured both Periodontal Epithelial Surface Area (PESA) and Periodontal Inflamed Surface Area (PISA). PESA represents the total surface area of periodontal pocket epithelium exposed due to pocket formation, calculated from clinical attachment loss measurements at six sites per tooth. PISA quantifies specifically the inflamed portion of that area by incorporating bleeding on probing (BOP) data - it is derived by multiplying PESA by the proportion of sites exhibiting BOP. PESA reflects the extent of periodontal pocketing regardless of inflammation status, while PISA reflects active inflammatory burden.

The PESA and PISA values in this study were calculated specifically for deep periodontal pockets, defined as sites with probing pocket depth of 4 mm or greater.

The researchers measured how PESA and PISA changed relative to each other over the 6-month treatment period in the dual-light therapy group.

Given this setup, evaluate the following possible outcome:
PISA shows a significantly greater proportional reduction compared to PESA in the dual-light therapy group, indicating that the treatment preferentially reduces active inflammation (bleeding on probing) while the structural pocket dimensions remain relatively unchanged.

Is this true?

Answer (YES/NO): NO